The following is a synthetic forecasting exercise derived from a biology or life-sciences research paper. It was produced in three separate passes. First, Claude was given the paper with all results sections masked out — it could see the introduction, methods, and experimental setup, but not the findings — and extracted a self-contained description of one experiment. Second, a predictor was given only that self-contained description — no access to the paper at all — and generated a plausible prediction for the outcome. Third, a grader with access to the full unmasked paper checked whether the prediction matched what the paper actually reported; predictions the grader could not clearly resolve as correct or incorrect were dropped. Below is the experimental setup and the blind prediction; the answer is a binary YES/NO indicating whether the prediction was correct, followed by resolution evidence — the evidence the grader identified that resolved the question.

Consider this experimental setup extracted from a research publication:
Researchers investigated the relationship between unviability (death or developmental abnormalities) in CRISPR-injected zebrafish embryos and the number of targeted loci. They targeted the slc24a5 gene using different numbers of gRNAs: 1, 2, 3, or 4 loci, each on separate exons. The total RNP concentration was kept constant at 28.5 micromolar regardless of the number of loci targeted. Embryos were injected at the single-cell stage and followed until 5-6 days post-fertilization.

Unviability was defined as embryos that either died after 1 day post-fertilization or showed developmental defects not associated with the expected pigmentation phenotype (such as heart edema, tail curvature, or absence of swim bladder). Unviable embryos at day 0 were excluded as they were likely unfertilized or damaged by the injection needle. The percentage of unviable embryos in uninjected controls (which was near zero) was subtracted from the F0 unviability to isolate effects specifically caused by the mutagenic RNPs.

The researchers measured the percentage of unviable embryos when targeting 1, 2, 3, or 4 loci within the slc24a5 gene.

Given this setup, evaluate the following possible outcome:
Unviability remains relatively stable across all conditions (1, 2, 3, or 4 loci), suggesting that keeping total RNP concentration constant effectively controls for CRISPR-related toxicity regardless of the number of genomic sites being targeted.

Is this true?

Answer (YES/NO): NO